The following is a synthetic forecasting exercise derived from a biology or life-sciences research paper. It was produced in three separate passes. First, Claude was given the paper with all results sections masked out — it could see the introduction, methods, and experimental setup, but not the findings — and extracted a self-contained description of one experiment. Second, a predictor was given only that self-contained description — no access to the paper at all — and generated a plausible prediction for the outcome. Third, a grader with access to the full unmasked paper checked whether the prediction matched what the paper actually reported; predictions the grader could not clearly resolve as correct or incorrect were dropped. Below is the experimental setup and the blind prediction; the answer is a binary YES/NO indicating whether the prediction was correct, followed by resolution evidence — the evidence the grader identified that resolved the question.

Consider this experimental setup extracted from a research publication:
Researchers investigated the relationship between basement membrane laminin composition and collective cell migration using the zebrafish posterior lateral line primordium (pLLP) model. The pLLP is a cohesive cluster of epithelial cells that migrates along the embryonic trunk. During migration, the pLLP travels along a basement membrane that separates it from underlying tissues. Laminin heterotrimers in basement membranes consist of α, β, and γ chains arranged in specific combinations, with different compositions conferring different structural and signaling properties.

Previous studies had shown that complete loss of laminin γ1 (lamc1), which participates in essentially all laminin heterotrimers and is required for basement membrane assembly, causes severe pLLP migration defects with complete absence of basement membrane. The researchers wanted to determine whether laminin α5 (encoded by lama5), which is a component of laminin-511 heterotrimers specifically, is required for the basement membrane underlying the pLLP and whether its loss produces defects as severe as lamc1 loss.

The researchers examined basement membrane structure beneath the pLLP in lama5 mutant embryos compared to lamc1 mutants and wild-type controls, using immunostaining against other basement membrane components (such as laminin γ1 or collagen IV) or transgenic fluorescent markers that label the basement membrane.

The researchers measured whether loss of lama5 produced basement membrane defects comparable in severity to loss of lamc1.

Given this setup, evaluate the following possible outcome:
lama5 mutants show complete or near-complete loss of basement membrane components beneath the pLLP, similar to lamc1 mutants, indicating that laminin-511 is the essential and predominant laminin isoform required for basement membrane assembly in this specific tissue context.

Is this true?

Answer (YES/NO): NO